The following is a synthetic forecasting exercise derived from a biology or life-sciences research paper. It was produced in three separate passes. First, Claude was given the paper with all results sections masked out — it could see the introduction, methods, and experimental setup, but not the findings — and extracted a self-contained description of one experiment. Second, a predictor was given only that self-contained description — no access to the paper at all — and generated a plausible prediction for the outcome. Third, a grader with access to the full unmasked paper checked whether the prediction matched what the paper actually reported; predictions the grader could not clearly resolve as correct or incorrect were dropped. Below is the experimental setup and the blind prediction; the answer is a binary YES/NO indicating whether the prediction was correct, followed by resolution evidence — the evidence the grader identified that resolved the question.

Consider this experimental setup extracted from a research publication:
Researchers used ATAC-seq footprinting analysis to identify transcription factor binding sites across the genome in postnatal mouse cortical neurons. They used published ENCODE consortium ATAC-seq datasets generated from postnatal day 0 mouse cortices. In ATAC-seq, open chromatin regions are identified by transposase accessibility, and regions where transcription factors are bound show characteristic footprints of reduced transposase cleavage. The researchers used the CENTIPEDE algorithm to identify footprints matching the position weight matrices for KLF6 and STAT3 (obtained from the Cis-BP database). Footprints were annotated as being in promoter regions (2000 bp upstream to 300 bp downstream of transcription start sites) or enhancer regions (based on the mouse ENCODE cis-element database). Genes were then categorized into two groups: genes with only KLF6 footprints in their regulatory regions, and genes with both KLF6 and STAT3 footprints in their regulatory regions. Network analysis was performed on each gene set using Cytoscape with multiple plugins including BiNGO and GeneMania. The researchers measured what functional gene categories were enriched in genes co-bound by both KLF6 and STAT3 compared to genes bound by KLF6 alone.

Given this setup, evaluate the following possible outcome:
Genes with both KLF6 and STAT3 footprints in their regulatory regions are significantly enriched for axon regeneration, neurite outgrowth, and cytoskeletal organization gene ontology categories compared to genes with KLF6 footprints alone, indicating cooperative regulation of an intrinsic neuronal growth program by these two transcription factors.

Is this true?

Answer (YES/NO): YES